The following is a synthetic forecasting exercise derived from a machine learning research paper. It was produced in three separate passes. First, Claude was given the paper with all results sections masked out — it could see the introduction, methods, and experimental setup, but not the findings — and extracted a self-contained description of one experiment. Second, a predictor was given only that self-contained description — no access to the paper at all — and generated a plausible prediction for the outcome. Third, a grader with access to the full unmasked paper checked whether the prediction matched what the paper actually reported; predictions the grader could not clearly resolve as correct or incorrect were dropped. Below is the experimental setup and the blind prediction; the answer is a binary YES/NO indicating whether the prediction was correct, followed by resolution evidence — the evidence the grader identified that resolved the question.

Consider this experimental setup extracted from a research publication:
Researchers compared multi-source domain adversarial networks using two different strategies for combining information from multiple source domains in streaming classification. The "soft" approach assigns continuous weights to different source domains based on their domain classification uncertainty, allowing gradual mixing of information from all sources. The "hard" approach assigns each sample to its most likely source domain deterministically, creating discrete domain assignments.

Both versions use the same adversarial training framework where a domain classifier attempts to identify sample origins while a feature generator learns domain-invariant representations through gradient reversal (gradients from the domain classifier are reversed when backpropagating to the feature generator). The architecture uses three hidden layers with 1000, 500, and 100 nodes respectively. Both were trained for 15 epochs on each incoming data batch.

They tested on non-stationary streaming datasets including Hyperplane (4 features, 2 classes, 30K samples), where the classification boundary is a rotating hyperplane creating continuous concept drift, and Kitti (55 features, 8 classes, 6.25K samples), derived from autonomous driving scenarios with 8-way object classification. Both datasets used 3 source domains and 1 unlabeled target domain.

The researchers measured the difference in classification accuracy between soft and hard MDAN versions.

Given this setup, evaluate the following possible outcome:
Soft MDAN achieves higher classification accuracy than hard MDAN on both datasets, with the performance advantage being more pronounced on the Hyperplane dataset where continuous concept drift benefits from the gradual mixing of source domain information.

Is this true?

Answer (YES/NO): NO